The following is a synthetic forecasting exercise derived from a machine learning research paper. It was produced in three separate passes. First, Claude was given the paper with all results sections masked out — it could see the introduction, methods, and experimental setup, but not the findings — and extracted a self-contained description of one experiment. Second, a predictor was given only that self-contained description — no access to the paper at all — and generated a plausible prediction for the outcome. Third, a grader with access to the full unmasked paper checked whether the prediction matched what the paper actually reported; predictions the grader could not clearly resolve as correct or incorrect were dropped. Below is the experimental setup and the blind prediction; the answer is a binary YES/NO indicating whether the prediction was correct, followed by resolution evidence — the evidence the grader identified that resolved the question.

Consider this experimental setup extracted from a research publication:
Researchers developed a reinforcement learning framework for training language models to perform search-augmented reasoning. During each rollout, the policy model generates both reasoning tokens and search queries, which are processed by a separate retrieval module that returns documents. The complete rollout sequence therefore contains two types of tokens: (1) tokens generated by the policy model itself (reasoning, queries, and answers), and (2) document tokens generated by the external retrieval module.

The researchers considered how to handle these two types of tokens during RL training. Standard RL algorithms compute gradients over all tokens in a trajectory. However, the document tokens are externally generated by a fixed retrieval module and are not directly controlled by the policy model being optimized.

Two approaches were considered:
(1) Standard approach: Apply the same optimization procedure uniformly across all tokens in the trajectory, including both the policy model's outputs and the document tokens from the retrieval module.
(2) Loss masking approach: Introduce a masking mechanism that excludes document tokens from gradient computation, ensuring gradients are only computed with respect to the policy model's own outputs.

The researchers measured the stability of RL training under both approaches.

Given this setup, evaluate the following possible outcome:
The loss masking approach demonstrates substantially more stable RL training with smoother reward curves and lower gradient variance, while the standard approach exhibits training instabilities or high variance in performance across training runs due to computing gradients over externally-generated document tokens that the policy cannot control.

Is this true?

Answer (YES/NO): NO